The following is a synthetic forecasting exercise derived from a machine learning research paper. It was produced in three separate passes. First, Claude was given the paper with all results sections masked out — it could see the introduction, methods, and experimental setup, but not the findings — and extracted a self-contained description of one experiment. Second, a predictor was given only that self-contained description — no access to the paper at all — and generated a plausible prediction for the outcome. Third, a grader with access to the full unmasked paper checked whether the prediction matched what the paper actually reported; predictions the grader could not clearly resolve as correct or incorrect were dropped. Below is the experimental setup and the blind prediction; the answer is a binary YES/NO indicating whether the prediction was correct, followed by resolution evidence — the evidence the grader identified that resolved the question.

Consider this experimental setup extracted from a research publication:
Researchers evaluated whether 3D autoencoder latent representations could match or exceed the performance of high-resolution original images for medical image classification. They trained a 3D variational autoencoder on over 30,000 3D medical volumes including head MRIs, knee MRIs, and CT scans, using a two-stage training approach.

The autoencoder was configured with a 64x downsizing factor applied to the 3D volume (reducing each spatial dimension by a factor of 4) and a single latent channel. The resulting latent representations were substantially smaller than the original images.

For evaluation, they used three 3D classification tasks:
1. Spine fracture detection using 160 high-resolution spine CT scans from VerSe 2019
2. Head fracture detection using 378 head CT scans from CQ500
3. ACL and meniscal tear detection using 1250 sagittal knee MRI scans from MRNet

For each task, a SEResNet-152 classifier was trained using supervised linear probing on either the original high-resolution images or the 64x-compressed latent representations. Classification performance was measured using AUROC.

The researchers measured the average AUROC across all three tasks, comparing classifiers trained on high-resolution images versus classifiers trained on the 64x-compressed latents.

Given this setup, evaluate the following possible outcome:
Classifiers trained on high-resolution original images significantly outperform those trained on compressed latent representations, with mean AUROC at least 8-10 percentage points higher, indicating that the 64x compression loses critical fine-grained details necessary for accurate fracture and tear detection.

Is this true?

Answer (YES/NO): NO